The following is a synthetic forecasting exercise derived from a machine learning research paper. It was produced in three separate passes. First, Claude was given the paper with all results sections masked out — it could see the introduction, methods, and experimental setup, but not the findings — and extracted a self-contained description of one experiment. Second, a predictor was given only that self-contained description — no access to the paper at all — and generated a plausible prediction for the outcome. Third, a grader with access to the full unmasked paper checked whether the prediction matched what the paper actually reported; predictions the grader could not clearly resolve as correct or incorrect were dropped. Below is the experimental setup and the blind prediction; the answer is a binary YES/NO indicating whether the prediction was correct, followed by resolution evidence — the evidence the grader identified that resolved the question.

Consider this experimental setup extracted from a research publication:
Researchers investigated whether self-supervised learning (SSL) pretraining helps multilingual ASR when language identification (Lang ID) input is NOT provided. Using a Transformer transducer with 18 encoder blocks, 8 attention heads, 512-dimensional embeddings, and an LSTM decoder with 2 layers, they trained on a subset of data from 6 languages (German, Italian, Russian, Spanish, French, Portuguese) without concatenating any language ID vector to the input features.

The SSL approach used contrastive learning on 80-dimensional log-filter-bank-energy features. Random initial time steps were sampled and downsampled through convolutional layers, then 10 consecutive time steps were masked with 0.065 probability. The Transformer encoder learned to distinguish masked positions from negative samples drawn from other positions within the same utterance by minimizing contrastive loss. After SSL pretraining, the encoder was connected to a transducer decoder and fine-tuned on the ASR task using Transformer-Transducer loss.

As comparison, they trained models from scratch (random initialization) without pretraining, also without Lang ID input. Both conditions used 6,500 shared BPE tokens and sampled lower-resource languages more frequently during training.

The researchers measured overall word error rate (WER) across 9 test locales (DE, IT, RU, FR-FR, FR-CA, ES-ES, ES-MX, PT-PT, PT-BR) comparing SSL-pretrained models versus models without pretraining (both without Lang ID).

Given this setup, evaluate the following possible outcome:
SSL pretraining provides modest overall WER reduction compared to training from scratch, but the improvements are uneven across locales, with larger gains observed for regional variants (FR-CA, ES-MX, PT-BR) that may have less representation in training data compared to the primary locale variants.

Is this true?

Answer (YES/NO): NO